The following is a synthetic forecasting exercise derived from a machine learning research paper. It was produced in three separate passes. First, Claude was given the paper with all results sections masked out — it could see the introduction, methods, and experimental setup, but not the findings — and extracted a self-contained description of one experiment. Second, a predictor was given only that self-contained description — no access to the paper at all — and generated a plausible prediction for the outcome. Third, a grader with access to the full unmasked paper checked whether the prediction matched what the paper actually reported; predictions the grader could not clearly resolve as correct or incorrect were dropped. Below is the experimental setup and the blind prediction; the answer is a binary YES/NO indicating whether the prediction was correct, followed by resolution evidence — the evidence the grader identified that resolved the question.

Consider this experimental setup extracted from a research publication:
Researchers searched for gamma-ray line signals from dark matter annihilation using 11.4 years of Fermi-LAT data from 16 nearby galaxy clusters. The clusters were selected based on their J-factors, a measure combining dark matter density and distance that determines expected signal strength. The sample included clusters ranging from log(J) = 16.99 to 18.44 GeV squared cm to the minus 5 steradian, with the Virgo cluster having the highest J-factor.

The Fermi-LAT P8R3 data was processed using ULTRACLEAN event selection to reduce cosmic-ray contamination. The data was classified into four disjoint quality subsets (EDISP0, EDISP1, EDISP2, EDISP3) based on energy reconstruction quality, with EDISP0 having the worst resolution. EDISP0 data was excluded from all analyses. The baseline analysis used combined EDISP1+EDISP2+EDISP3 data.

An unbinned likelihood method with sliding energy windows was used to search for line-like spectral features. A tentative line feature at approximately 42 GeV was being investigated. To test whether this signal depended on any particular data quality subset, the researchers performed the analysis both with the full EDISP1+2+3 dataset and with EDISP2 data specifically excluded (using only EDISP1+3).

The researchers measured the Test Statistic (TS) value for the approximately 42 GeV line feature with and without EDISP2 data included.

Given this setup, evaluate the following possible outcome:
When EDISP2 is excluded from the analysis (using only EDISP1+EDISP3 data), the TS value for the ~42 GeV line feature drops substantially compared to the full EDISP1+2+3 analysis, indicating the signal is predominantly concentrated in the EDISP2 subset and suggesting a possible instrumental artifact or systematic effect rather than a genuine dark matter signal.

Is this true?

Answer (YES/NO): YES